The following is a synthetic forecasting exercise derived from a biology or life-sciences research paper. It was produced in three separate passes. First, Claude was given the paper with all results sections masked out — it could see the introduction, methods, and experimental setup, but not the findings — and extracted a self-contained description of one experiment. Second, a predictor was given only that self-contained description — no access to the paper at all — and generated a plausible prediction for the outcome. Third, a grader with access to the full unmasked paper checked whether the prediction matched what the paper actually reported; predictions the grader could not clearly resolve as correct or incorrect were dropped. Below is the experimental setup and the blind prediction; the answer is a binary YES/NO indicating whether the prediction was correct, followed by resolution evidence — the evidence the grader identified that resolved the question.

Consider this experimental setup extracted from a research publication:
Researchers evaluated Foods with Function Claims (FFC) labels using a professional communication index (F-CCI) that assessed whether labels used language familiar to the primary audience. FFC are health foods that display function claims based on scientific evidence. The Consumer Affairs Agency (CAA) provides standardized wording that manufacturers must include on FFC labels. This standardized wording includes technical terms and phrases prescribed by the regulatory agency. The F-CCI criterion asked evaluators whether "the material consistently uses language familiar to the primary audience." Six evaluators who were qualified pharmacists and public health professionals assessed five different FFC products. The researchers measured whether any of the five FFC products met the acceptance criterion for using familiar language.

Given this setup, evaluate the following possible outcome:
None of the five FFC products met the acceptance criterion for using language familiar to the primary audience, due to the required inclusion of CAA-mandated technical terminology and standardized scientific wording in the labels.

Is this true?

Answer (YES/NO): YES